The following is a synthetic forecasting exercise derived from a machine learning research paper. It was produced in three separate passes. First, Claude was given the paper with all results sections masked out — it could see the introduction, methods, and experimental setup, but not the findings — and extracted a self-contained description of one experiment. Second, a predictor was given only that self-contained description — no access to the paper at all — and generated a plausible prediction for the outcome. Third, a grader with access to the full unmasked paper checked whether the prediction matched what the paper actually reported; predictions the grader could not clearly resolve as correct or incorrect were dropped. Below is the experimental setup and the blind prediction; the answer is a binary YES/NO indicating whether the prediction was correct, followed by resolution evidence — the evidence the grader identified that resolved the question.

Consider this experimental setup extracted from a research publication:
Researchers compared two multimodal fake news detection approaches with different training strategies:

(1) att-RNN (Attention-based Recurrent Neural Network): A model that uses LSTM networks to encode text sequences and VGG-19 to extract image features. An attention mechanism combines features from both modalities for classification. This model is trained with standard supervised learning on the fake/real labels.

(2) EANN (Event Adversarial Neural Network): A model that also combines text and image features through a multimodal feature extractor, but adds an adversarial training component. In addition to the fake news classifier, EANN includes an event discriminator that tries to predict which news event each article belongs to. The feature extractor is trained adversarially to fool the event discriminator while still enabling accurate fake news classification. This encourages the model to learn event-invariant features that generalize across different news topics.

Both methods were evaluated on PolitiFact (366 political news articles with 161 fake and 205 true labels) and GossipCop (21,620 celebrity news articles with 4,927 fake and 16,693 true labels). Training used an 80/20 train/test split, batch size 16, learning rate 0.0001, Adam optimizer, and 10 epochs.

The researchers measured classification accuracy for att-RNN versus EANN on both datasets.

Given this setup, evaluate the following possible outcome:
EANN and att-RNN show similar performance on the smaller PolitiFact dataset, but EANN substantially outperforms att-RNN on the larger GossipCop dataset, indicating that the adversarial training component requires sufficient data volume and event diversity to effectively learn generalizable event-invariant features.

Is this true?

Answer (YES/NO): NO